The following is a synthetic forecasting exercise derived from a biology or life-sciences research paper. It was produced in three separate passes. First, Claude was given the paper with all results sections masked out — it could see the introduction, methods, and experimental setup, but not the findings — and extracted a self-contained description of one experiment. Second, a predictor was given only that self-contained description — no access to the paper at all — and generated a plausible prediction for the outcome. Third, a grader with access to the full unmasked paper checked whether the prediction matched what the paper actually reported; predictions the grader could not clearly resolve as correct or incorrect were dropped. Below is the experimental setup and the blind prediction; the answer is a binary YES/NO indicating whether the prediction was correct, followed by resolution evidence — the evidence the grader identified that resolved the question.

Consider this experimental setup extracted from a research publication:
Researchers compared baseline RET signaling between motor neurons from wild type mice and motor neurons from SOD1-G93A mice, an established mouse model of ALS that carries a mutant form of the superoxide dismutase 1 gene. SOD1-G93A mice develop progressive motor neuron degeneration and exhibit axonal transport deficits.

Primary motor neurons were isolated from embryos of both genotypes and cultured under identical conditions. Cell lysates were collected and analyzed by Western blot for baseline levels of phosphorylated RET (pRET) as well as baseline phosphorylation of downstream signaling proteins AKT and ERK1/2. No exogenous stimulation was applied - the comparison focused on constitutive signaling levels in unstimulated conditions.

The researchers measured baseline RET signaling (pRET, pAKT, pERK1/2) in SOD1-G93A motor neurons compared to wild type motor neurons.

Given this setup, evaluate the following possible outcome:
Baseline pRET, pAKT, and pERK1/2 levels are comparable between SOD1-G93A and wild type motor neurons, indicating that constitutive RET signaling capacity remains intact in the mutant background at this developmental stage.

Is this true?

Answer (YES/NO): NO